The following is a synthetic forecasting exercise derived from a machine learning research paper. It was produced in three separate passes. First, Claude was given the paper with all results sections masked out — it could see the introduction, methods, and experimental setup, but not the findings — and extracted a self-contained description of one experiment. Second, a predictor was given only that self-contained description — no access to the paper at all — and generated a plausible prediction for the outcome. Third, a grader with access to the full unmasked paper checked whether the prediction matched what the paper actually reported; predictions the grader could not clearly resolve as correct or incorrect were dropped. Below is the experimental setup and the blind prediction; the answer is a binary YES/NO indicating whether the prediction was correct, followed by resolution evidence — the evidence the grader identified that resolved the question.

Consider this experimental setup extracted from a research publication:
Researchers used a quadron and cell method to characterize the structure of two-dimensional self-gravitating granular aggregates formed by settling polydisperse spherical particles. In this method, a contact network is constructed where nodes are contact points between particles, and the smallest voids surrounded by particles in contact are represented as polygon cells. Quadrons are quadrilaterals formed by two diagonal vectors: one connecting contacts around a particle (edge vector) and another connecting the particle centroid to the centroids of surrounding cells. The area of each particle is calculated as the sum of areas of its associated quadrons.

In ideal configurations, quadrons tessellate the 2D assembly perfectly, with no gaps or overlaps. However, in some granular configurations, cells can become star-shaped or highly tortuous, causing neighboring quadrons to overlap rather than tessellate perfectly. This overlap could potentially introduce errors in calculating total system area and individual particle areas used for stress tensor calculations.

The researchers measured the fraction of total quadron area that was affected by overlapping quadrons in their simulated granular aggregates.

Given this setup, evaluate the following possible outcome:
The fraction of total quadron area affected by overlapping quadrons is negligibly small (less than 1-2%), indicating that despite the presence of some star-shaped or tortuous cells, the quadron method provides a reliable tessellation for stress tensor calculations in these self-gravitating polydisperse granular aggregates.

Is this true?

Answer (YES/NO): YES